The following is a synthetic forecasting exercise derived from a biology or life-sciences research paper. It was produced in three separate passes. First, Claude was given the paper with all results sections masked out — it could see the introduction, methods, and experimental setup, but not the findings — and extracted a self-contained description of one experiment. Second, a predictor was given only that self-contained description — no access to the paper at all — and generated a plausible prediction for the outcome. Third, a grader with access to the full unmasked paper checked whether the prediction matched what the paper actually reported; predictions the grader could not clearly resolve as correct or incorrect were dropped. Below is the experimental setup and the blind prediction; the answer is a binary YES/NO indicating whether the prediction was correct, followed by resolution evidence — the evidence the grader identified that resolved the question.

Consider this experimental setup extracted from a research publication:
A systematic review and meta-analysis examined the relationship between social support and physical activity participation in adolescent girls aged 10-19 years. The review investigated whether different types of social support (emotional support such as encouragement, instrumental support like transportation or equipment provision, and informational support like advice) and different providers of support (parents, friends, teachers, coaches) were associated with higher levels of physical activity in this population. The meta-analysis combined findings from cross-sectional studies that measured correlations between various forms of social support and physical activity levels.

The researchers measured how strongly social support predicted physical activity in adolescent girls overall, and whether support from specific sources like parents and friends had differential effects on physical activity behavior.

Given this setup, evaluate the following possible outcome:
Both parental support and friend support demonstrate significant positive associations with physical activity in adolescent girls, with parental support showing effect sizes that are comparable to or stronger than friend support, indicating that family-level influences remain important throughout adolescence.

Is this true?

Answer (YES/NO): NO